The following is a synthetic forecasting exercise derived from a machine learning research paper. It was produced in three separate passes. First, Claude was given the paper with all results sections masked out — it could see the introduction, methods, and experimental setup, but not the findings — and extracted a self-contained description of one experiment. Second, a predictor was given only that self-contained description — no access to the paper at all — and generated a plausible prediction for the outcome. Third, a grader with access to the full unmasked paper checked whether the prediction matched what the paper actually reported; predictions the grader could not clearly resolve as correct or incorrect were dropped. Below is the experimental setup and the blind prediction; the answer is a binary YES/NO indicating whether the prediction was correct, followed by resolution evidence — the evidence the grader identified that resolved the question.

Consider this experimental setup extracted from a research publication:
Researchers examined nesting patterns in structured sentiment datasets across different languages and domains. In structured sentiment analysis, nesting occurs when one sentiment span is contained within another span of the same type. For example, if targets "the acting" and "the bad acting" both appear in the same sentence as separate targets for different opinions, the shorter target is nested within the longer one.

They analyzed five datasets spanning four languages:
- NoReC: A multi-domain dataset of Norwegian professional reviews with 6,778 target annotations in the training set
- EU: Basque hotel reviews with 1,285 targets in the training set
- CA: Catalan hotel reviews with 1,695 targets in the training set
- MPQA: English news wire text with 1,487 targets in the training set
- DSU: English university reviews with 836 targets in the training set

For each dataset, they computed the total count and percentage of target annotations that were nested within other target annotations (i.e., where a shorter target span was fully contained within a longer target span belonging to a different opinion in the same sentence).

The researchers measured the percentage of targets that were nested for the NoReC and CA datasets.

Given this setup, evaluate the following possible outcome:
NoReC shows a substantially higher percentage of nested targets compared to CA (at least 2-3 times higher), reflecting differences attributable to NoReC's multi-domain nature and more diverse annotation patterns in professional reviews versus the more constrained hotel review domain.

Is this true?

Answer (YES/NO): YES